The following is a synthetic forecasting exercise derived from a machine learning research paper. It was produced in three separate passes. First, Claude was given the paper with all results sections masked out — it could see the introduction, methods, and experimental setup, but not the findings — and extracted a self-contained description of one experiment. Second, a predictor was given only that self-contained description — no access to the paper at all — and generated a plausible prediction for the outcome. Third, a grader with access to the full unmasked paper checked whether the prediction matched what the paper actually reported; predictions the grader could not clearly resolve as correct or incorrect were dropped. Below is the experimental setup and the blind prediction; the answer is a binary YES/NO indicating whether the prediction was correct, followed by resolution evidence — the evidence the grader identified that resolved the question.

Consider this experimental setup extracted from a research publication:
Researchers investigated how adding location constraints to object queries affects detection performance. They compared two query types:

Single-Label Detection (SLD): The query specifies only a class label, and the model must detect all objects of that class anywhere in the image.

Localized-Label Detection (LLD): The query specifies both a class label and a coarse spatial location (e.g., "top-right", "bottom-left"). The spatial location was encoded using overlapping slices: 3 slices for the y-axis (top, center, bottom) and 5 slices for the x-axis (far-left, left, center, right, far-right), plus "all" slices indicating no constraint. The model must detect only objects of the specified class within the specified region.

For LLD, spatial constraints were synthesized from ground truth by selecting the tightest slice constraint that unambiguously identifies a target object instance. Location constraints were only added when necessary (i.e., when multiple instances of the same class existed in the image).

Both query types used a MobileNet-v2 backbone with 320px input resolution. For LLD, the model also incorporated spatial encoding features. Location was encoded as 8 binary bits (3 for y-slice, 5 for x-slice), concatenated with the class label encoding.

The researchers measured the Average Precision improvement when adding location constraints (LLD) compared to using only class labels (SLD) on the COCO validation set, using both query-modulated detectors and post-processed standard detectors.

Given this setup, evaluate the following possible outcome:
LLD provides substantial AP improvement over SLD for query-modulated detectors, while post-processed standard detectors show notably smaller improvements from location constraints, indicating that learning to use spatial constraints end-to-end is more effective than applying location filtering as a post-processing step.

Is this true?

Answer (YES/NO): YES